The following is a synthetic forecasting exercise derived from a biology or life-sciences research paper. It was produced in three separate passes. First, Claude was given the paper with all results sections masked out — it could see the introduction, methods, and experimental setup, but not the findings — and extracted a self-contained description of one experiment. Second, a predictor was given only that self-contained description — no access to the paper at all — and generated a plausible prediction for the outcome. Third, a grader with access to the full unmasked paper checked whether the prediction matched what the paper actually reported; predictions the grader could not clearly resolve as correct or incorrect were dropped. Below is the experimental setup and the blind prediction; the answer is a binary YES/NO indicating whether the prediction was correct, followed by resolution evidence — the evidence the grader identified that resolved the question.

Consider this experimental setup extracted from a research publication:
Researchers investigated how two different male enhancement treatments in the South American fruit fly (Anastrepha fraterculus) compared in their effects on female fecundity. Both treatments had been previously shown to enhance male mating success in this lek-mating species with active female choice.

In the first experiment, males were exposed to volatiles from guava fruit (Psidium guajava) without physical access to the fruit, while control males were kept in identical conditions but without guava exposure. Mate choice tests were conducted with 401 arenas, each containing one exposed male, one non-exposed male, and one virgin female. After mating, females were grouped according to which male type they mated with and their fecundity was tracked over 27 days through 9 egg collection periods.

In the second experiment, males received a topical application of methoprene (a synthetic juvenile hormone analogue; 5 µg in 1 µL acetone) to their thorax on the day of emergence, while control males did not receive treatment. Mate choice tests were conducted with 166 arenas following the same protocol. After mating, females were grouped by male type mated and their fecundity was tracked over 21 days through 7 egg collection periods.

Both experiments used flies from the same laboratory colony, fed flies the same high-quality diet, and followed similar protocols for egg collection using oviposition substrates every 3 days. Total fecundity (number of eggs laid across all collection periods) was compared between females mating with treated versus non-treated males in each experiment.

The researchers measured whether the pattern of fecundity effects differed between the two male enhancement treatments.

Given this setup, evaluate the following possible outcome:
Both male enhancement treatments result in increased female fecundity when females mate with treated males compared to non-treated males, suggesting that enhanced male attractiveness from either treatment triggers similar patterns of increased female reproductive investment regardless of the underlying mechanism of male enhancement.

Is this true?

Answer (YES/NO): NO